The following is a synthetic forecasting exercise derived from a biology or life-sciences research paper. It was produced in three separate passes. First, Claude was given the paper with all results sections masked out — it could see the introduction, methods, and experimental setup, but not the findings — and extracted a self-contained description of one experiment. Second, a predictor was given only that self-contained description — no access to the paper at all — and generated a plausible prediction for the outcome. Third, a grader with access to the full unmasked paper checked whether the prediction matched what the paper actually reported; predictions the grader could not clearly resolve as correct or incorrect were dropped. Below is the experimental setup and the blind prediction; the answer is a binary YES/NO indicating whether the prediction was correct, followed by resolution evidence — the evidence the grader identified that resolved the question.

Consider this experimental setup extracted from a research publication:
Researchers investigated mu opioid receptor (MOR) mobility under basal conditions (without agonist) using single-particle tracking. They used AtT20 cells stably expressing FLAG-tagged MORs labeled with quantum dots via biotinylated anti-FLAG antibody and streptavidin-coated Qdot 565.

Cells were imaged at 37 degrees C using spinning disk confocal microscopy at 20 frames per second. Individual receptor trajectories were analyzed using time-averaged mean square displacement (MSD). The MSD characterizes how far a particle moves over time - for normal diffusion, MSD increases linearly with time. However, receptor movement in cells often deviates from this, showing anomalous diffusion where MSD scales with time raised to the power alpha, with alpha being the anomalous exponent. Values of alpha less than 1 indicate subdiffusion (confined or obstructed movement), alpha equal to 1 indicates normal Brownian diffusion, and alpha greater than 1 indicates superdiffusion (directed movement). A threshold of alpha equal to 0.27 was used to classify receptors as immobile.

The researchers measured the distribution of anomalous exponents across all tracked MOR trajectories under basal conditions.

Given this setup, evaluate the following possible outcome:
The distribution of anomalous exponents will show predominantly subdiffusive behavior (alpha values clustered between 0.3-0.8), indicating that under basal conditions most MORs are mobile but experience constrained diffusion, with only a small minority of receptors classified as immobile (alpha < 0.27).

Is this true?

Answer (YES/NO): NO